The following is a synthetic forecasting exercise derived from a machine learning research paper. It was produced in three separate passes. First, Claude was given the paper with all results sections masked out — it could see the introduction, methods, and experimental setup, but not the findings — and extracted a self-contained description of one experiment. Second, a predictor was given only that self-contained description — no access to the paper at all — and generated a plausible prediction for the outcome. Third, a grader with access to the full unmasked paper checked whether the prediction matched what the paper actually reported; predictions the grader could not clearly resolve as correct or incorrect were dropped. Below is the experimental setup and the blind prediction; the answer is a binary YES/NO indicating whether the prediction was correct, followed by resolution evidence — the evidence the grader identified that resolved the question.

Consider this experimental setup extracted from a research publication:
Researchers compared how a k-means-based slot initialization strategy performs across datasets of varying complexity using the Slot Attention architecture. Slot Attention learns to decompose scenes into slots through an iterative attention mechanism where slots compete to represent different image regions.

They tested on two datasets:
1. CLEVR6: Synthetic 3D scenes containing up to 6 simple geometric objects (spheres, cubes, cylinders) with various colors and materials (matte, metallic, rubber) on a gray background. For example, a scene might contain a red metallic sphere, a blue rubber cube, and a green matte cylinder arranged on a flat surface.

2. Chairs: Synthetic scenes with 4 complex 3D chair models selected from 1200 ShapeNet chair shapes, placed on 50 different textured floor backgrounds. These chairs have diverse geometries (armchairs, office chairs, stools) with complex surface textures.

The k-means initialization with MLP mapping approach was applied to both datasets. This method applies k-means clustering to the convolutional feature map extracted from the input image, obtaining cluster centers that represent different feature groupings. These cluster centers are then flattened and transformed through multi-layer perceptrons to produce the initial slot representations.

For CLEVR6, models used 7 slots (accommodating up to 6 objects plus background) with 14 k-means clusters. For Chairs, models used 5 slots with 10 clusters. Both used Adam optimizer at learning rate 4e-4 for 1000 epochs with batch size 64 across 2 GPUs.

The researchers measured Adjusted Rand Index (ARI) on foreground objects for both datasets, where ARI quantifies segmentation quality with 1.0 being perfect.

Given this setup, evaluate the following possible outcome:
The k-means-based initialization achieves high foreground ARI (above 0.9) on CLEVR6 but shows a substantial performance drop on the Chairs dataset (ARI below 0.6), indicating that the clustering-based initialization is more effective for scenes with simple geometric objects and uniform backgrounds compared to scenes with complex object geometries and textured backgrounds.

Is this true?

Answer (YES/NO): NO